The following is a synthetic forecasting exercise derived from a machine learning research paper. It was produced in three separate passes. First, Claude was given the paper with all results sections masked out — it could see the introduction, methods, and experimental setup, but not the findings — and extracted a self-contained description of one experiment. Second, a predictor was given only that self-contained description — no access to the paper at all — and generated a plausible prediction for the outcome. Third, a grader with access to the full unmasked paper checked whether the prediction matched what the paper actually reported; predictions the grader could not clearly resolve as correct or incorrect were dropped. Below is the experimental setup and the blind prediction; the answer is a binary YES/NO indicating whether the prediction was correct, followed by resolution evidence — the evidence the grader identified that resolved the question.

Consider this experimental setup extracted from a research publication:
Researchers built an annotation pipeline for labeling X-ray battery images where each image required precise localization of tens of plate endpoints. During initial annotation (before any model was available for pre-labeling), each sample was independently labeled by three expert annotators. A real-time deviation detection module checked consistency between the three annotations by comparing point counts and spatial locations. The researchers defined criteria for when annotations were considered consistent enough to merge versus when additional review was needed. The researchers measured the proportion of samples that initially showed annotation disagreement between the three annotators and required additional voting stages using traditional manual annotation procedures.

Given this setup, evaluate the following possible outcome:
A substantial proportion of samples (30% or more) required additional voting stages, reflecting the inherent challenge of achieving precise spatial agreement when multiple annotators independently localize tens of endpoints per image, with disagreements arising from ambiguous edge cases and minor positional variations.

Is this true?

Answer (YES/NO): NO